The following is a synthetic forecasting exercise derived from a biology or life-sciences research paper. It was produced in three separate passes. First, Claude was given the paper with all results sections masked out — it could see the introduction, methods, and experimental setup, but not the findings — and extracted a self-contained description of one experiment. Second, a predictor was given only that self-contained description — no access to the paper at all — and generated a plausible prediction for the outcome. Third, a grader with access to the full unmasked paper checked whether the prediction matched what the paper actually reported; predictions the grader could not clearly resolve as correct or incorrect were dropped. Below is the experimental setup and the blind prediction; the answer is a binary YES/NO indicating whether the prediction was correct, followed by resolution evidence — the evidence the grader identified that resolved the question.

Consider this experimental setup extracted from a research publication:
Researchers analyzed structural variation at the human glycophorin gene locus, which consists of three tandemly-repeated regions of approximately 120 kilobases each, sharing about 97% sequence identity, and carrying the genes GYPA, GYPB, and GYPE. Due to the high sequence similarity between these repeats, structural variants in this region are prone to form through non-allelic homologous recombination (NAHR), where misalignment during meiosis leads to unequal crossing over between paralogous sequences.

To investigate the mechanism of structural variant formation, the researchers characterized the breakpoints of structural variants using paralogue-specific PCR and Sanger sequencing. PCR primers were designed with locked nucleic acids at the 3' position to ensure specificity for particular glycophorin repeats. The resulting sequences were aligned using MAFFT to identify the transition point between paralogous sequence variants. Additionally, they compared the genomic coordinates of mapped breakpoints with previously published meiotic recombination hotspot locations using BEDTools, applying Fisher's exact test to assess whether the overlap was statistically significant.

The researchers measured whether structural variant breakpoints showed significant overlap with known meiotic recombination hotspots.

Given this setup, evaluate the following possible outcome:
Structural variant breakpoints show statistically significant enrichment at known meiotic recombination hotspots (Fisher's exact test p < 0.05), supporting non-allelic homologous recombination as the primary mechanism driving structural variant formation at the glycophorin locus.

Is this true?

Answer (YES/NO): YES